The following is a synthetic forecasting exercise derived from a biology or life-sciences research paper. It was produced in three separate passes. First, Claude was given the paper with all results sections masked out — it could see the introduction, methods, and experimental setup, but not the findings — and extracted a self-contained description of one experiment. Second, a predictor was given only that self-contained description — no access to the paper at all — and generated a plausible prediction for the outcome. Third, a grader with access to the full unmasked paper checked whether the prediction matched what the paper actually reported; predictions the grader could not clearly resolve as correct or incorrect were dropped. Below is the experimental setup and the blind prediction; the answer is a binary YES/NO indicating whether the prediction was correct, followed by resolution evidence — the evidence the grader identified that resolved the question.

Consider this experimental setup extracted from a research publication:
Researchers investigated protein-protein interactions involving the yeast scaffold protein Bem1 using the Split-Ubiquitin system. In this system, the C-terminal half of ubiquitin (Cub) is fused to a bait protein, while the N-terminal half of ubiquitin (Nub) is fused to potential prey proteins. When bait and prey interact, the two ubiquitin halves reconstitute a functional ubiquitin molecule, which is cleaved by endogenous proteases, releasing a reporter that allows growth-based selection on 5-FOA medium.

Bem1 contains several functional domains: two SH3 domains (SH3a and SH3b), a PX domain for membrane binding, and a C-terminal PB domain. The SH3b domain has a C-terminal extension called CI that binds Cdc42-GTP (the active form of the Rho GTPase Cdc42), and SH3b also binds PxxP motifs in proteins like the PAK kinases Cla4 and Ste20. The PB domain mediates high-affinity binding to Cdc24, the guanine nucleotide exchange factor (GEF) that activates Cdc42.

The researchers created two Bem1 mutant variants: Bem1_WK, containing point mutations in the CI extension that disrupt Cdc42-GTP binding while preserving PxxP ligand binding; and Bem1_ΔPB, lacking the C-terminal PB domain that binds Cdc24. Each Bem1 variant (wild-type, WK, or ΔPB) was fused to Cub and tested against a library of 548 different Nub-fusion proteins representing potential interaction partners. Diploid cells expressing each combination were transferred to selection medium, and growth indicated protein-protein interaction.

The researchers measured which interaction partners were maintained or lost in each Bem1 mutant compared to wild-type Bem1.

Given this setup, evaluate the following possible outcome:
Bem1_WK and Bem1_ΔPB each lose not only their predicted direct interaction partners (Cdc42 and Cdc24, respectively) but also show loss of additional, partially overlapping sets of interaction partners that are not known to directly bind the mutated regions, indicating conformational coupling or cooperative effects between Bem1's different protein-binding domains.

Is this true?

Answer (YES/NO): NO